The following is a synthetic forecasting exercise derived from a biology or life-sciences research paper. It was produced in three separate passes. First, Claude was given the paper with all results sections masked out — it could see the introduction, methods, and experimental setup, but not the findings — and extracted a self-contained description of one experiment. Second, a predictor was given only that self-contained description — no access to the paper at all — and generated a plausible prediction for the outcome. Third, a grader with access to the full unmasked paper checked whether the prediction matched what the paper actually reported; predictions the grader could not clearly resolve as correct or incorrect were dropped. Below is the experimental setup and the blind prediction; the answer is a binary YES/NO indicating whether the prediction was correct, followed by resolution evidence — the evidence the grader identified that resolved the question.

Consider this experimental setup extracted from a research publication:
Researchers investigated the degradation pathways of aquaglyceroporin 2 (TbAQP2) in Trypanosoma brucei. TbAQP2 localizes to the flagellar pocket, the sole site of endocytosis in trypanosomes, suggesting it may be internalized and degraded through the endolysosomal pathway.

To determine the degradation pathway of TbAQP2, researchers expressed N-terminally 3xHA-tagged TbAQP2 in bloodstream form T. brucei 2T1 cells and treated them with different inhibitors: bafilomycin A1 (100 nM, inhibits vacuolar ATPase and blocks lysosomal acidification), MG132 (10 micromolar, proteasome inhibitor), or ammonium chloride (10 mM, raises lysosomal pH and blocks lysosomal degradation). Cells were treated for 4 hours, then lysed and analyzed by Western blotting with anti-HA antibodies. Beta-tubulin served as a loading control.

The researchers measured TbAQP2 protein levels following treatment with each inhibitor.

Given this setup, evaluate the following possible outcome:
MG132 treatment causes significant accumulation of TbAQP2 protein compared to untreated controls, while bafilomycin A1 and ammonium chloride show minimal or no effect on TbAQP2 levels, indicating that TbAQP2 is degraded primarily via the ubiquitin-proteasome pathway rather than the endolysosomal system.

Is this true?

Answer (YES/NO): NO